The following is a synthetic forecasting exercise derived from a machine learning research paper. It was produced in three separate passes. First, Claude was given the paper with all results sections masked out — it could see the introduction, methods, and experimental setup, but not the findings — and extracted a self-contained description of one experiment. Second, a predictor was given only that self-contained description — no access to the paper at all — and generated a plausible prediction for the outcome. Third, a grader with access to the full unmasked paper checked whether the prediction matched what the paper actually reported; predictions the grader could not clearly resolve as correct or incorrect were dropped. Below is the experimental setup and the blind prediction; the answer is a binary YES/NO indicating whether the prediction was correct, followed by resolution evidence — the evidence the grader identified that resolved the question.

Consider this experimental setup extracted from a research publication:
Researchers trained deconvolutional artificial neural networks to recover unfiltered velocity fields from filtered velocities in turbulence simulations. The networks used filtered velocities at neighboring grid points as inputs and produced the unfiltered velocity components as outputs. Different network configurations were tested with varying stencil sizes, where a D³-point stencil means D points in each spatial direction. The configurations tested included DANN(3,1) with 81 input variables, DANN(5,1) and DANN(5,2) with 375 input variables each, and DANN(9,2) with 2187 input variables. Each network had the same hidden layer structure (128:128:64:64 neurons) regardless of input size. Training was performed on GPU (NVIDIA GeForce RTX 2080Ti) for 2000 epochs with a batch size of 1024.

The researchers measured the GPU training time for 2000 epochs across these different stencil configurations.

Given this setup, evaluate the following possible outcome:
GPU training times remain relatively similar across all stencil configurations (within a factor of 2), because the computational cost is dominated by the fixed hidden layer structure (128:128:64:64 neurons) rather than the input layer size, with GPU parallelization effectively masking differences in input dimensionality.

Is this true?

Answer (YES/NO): YES